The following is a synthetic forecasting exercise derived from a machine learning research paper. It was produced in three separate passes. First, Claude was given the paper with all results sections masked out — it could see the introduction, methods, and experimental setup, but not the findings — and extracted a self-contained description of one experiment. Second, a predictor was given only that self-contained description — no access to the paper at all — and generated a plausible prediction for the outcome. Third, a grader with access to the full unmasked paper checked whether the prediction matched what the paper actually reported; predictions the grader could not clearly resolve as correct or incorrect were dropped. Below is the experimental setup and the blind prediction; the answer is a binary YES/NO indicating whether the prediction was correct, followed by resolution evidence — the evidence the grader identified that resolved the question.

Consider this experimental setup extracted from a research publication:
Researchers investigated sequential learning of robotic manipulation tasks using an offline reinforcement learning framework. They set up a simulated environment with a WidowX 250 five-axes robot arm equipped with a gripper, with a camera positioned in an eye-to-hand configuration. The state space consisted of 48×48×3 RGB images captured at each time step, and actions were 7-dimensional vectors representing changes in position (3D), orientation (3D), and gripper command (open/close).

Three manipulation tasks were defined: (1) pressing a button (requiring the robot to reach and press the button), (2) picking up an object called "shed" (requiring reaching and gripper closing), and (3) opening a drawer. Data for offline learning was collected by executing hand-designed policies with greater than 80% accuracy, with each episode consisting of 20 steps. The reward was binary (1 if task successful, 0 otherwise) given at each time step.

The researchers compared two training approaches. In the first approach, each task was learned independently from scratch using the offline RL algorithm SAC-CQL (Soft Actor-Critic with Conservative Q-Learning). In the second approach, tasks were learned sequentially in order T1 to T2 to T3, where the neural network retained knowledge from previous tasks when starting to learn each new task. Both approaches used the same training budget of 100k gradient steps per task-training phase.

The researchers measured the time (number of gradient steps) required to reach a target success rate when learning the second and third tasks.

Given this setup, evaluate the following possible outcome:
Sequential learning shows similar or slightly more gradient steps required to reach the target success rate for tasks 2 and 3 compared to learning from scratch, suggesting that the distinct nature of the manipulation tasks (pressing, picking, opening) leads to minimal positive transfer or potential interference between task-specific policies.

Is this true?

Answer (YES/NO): NO